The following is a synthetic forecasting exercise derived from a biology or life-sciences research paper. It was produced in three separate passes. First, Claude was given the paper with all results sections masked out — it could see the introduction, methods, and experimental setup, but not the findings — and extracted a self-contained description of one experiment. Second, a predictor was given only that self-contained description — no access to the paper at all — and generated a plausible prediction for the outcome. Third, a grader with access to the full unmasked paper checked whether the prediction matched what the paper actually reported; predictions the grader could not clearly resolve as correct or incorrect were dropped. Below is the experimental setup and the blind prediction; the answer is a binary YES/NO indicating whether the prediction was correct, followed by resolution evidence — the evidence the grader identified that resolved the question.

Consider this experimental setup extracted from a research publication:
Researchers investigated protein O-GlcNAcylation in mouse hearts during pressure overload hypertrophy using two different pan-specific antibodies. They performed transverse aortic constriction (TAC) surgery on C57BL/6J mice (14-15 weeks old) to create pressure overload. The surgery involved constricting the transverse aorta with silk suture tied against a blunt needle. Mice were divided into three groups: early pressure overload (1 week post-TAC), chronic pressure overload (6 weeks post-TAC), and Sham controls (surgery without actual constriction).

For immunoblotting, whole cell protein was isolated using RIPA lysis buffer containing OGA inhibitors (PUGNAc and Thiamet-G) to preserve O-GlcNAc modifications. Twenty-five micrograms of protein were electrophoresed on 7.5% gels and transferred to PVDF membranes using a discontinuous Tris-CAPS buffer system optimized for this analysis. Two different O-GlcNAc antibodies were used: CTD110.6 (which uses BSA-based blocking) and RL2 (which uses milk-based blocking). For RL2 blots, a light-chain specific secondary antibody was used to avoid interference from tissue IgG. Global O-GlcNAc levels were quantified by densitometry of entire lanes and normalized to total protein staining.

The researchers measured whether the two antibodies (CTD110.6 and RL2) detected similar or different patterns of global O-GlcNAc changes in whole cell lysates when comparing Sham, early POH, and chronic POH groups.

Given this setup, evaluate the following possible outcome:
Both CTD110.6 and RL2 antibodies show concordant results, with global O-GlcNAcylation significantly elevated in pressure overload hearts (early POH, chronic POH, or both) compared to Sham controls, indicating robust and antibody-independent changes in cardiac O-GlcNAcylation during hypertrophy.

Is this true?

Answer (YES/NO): YES